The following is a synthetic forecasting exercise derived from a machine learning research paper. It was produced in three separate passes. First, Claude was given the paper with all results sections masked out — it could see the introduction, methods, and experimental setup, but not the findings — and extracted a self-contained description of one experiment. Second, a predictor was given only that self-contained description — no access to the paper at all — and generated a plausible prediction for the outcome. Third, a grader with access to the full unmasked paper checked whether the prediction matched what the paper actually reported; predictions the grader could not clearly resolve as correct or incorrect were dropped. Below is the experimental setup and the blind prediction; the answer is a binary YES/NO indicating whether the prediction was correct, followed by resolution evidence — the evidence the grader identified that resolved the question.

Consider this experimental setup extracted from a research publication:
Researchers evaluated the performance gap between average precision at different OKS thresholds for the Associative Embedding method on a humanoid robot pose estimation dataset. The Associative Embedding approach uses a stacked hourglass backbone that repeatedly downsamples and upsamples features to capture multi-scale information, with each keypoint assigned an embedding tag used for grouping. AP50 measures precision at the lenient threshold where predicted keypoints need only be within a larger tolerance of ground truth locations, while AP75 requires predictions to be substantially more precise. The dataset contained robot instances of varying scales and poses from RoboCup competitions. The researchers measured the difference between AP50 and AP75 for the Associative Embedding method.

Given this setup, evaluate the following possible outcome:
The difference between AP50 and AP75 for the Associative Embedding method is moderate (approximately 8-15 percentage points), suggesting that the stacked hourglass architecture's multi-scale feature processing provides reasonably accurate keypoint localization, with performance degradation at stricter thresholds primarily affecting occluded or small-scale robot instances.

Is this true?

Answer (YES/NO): NO